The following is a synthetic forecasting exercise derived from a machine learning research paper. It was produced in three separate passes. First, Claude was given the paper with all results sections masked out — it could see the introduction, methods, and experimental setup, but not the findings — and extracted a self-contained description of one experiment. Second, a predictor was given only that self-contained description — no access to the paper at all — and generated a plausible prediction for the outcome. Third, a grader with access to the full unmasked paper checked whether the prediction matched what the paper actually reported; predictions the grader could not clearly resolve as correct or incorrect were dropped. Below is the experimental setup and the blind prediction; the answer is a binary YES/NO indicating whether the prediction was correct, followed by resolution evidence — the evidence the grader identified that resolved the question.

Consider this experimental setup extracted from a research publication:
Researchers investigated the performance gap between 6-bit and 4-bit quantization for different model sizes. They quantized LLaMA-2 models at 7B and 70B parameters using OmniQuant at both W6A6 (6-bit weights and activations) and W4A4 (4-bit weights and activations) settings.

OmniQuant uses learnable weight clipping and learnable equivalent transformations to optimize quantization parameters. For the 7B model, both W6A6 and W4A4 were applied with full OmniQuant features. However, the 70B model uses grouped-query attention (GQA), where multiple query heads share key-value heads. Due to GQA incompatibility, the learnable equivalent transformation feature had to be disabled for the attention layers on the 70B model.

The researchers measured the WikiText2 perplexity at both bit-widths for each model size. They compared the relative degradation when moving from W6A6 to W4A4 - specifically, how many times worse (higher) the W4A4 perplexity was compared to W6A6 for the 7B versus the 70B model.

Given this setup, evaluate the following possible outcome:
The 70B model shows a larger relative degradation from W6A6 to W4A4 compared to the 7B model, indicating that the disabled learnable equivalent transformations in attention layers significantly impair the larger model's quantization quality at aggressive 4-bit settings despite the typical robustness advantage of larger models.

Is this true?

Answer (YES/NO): YES